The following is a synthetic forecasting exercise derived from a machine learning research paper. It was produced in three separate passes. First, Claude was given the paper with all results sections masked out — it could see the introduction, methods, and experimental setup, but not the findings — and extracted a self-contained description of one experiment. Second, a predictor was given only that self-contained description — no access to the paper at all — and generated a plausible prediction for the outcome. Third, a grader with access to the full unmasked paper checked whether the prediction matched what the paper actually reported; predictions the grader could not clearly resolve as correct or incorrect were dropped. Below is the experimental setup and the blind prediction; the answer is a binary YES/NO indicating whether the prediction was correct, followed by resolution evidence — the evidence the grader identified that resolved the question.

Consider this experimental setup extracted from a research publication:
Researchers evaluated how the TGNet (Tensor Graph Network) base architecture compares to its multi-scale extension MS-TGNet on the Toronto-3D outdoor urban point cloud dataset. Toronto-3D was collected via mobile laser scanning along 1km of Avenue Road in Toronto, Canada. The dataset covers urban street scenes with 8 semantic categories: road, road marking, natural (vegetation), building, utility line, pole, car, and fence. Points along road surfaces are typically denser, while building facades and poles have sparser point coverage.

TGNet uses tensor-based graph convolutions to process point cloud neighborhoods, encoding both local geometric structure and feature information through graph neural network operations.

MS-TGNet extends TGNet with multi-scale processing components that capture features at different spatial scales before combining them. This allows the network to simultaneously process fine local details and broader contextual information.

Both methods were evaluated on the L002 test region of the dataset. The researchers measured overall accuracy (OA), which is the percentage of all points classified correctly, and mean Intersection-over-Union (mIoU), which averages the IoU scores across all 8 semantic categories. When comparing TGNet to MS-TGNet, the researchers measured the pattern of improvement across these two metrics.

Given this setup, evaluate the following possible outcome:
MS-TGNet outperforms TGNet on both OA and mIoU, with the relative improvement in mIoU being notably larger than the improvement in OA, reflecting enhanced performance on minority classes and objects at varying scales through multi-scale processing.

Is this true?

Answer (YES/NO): YES